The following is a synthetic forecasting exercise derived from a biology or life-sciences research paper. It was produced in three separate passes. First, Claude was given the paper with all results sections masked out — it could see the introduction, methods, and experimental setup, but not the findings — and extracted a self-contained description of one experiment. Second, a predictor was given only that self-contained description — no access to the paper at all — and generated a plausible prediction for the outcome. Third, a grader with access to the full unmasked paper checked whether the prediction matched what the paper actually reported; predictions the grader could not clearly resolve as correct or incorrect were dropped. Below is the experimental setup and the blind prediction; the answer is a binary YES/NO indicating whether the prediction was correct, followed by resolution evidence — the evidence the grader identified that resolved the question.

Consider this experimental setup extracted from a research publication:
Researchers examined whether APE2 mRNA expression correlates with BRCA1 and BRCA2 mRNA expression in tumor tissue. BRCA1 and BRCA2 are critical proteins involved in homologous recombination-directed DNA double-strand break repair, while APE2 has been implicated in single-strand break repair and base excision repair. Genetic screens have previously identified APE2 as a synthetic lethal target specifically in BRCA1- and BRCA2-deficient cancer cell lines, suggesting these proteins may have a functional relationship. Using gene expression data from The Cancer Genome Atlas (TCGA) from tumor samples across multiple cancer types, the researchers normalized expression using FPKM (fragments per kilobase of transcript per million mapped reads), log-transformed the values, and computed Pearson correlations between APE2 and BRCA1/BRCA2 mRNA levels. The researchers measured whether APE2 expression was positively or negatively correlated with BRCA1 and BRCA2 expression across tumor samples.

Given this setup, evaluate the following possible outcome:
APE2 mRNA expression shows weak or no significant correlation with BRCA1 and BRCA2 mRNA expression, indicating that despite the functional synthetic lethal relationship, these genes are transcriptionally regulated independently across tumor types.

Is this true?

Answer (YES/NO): NO